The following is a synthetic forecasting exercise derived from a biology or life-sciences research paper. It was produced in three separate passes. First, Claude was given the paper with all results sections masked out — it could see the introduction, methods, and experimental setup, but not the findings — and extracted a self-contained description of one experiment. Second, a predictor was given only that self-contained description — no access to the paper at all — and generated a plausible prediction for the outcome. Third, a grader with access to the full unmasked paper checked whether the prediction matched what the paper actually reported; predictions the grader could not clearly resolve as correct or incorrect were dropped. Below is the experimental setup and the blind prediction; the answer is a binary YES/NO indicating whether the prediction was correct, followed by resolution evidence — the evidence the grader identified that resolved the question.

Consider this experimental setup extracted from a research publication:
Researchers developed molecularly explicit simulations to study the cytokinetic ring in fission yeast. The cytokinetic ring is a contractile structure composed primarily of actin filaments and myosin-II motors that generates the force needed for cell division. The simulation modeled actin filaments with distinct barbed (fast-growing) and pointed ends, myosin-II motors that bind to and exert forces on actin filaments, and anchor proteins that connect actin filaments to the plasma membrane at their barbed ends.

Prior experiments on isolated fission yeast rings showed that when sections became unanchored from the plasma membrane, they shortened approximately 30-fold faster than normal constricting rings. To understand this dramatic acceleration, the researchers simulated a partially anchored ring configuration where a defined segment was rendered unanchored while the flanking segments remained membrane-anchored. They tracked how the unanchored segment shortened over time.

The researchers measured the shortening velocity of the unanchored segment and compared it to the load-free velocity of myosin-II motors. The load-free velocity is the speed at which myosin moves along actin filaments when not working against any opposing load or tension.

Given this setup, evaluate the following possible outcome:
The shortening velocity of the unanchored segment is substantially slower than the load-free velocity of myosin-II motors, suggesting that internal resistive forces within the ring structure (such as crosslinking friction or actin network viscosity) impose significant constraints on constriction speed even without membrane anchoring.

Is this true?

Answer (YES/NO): NO